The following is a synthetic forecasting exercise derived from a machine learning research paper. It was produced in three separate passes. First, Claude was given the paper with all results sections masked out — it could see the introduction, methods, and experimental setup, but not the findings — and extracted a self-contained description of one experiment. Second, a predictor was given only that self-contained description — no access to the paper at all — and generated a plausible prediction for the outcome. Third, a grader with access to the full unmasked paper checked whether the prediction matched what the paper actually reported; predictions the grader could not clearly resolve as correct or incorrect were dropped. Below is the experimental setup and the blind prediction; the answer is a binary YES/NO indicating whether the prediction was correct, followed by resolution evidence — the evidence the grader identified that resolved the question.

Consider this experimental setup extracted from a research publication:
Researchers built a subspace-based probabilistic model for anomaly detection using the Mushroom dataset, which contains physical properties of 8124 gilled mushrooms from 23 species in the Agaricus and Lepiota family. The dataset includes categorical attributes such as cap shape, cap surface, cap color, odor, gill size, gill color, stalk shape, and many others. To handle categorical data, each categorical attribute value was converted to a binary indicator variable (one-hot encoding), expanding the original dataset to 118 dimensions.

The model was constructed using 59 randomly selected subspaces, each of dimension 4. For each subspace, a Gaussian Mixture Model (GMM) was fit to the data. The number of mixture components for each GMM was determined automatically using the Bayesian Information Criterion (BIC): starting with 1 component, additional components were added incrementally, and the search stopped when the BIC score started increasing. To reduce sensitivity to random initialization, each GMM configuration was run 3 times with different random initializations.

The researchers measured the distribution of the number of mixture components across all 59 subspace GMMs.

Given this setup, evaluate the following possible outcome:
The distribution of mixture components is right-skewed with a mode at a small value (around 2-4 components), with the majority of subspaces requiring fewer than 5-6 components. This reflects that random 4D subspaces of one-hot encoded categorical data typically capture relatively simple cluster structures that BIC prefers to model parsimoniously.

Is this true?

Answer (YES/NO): NO